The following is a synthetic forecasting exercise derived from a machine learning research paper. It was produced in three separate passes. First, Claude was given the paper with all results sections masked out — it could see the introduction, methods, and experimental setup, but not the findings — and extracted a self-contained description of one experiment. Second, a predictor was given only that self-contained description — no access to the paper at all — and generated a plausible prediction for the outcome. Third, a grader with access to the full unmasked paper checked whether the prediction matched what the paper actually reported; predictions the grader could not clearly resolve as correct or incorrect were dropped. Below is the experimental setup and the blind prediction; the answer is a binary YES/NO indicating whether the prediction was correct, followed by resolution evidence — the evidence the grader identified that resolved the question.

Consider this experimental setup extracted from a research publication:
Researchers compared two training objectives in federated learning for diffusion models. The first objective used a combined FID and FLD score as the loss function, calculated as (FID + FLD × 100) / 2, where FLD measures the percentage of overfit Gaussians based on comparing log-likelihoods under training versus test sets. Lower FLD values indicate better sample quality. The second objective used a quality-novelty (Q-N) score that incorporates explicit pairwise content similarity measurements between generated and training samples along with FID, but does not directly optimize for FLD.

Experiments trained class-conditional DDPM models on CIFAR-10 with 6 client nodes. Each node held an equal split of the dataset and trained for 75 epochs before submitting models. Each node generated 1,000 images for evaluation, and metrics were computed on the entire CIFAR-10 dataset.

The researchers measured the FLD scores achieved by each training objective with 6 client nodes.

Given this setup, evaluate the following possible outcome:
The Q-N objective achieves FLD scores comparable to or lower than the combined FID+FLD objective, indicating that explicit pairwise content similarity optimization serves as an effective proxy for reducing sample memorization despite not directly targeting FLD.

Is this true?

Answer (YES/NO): YES